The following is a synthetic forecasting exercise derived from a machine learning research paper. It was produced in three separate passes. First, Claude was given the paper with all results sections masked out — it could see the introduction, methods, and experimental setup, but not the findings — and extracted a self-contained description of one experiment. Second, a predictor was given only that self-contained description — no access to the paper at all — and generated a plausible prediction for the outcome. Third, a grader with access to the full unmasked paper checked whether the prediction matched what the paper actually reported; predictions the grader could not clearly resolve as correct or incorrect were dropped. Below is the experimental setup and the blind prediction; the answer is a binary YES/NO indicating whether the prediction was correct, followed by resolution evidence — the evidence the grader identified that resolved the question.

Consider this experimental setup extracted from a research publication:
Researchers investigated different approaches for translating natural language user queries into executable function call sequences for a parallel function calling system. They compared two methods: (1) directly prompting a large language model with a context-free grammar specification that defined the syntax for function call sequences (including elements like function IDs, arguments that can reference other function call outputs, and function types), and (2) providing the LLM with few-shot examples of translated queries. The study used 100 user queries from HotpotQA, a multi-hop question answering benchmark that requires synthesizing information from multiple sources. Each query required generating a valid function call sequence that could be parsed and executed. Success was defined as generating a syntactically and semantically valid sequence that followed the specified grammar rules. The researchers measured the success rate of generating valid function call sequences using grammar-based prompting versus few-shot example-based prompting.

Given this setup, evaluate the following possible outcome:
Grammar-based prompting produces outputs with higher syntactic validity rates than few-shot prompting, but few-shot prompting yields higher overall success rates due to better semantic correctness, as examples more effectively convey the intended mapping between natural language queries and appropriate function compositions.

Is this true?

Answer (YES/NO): NO